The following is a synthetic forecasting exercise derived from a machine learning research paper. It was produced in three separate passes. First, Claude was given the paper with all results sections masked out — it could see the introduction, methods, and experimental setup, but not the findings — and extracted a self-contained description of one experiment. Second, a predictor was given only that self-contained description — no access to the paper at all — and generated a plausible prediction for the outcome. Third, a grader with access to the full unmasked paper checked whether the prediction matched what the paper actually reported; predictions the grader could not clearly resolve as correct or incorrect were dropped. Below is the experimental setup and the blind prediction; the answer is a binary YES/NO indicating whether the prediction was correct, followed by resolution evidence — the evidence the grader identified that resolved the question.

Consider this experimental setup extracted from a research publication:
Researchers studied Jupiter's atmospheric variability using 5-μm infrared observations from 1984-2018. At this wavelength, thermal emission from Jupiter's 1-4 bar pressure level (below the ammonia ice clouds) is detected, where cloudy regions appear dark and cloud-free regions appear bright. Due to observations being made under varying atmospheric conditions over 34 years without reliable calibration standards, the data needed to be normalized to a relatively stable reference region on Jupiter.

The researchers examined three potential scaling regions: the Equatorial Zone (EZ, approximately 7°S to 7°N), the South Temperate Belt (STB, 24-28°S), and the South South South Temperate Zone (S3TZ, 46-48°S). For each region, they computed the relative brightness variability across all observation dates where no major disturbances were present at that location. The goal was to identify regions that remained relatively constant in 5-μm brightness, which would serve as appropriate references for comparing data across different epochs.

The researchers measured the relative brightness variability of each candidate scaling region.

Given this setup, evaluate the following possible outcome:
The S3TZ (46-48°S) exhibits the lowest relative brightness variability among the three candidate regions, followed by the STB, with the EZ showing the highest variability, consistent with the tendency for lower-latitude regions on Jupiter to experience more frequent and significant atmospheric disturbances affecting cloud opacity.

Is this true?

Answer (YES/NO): YES